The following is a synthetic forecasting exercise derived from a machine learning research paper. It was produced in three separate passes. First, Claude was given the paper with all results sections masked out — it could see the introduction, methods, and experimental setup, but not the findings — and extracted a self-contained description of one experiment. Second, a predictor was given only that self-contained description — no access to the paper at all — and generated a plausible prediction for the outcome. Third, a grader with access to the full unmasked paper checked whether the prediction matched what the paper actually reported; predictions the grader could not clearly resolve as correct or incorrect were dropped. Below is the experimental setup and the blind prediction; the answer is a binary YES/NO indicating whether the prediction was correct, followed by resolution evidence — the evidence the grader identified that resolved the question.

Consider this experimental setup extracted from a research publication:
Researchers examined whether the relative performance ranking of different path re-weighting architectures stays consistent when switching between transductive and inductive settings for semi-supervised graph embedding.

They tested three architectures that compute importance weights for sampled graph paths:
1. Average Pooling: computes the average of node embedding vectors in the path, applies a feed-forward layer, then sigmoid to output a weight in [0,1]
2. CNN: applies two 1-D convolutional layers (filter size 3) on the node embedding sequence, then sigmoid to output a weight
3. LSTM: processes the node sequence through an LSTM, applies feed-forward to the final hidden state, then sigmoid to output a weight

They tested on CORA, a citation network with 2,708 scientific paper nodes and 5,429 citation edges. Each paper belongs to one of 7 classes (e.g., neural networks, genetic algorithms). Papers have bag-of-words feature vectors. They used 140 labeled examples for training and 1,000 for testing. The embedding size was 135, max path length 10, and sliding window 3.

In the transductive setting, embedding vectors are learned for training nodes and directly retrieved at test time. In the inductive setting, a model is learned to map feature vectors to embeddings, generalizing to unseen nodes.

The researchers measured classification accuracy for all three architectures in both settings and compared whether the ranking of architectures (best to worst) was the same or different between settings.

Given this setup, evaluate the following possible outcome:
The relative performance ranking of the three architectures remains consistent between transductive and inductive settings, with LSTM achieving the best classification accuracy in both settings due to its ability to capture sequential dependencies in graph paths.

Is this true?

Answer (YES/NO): NO